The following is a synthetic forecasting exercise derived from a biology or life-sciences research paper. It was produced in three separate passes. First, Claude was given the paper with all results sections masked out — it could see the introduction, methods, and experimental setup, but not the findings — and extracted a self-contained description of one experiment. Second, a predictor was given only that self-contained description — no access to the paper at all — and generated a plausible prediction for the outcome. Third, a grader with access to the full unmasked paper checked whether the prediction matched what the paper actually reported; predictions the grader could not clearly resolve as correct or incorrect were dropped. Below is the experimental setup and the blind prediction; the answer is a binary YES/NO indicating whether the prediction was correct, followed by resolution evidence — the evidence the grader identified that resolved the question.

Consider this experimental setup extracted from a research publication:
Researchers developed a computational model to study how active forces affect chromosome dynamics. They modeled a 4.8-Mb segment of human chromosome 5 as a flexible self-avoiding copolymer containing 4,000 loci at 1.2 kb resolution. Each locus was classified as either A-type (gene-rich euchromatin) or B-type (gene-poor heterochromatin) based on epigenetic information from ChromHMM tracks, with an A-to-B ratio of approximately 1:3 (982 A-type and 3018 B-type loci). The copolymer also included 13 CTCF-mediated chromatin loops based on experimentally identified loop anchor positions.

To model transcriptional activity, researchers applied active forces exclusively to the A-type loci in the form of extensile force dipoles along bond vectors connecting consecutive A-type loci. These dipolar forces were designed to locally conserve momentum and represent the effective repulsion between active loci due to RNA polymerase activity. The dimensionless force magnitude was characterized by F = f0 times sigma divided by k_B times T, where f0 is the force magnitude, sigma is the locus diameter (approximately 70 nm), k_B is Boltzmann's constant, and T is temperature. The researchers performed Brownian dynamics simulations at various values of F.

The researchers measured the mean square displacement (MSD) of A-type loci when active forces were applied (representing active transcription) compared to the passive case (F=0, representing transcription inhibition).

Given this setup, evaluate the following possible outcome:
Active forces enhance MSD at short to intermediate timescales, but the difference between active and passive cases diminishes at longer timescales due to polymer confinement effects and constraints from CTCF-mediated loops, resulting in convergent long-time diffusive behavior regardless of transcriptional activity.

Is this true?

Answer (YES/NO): NO